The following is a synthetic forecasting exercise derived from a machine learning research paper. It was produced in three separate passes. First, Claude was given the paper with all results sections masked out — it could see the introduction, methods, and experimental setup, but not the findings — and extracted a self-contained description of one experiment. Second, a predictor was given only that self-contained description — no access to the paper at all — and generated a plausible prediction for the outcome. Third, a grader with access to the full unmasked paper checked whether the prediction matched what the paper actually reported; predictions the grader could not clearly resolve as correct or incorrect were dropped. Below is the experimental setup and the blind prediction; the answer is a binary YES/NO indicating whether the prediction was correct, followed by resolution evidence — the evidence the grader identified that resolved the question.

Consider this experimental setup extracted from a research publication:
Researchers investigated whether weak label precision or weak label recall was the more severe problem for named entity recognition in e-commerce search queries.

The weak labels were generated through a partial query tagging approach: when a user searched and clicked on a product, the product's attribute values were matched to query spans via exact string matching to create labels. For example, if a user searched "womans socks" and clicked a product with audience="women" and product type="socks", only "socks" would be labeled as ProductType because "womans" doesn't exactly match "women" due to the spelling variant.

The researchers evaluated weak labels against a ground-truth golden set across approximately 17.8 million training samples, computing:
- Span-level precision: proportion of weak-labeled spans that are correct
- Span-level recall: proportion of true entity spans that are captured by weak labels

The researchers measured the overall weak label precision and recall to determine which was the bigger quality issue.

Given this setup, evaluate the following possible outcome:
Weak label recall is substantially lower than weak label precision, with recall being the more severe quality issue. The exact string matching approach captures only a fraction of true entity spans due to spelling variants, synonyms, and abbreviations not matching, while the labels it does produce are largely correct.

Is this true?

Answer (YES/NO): YES